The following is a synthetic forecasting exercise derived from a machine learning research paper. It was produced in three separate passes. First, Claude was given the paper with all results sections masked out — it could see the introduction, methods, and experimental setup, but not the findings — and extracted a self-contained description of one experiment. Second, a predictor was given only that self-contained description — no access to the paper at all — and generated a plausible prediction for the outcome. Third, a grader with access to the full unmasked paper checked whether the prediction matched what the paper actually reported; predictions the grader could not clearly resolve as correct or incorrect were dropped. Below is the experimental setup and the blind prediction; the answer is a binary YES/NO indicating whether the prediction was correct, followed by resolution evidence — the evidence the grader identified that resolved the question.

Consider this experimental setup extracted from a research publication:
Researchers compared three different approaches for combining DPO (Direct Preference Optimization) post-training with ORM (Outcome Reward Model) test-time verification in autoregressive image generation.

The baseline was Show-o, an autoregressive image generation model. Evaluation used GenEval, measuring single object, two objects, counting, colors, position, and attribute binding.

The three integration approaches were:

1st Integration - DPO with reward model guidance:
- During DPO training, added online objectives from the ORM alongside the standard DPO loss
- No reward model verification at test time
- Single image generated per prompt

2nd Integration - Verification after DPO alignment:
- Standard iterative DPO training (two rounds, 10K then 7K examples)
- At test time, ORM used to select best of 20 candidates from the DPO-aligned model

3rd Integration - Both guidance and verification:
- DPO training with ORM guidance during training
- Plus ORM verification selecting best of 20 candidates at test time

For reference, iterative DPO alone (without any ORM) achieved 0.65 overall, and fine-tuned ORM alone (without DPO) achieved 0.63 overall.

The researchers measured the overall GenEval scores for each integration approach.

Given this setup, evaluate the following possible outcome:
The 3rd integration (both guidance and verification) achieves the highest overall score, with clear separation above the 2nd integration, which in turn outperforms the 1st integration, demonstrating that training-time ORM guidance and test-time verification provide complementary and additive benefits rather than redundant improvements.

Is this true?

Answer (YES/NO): YES